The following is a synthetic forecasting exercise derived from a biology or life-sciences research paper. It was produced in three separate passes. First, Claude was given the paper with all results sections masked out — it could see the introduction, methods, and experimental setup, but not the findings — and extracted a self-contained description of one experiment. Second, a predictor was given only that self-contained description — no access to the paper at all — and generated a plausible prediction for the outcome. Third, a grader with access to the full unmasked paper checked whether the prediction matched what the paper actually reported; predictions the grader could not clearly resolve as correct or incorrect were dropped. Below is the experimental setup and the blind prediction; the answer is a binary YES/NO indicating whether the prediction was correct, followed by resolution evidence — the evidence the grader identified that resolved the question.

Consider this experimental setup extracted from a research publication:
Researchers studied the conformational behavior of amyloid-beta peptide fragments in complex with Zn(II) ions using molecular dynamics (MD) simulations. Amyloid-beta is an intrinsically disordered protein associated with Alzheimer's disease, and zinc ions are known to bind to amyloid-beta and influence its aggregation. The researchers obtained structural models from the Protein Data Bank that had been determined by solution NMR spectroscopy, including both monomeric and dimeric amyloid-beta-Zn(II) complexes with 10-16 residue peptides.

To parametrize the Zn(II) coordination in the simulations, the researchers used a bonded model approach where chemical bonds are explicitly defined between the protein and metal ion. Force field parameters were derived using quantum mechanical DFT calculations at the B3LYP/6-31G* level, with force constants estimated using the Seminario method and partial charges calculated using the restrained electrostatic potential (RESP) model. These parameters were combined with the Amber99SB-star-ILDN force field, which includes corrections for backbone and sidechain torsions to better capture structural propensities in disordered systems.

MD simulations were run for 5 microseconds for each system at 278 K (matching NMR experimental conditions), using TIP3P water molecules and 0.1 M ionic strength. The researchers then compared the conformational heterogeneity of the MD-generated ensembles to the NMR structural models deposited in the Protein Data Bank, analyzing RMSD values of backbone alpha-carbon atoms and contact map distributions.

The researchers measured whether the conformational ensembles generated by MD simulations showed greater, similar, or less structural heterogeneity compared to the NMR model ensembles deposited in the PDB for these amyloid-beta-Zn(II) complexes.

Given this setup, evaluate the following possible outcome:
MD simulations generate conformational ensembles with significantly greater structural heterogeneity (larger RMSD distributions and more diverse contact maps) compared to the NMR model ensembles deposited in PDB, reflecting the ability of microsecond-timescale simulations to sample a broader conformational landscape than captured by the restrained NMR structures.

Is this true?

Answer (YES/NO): NO